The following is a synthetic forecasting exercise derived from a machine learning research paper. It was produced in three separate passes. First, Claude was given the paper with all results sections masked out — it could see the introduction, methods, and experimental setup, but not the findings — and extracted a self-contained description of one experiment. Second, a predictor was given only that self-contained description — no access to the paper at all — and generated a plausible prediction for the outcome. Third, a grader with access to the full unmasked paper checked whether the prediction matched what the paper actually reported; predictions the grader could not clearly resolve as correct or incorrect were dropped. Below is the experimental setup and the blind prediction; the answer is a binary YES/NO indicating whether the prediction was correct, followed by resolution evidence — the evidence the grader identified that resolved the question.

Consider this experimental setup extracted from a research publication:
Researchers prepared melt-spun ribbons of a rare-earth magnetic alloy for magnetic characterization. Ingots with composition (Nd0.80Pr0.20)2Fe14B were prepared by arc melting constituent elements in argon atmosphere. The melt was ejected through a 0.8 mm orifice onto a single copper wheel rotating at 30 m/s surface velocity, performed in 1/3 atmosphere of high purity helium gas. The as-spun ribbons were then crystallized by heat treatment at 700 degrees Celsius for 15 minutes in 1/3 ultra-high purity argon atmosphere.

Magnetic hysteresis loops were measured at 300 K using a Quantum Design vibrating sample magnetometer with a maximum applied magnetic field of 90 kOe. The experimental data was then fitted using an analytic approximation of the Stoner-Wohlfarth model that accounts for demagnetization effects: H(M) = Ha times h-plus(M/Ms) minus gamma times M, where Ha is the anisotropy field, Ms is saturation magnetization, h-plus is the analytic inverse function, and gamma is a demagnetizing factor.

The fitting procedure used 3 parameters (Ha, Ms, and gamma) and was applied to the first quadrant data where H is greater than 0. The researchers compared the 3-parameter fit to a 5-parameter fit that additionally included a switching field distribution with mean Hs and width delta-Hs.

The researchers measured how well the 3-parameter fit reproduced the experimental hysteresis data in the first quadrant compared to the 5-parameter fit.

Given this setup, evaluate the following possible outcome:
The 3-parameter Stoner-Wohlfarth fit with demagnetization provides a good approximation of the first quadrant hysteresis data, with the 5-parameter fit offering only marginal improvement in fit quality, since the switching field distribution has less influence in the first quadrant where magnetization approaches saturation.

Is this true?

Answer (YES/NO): YES